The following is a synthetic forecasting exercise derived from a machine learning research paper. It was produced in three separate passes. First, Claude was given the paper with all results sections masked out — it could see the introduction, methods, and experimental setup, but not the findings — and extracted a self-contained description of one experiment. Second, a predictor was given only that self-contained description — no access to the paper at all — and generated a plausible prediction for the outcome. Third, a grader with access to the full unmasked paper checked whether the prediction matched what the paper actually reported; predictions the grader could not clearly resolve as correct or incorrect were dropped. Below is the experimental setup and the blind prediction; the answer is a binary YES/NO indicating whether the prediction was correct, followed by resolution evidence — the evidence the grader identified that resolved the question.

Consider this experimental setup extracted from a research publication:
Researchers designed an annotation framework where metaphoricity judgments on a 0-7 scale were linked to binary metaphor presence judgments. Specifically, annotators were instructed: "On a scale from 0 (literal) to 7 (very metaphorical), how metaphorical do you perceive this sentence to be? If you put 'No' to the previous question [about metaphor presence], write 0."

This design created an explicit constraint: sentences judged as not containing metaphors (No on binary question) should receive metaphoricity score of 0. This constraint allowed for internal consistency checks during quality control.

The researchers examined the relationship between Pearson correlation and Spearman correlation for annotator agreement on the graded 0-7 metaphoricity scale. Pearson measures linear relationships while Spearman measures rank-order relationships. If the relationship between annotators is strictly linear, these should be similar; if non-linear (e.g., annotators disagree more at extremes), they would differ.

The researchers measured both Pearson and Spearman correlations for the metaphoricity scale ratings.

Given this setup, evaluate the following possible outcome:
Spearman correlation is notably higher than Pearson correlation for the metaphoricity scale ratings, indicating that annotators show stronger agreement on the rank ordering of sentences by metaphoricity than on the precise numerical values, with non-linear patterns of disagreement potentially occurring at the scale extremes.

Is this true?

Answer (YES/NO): NO